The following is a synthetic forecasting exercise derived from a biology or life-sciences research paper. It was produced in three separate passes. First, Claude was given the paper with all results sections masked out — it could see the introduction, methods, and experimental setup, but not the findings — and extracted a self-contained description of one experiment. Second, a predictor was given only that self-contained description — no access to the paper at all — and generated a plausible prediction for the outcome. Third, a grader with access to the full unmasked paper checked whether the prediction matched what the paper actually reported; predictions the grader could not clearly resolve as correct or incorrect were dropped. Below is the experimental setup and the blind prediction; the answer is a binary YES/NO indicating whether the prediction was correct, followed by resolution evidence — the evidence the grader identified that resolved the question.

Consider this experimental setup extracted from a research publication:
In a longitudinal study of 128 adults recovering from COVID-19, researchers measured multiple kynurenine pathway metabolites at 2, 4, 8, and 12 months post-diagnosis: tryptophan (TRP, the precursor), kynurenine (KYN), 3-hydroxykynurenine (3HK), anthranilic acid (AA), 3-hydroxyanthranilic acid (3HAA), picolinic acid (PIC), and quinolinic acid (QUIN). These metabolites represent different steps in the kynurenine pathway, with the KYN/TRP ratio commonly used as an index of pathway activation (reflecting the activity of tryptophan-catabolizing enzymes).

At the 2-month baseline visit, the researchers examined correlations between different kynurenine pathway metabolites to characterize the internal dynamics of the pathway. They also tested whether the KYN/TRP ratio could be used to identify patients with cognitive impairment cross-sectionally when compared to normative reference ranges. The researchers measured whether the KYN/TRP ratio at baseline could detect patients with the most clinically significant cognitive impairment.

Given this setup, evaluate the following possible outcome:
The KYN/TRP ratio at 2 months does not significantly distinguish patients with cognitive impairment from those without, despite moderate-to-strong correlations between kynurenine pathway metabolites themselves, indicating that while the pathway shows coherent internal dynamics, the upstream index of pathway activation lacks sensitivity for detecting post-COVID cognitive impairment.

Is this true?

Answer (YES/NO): NO